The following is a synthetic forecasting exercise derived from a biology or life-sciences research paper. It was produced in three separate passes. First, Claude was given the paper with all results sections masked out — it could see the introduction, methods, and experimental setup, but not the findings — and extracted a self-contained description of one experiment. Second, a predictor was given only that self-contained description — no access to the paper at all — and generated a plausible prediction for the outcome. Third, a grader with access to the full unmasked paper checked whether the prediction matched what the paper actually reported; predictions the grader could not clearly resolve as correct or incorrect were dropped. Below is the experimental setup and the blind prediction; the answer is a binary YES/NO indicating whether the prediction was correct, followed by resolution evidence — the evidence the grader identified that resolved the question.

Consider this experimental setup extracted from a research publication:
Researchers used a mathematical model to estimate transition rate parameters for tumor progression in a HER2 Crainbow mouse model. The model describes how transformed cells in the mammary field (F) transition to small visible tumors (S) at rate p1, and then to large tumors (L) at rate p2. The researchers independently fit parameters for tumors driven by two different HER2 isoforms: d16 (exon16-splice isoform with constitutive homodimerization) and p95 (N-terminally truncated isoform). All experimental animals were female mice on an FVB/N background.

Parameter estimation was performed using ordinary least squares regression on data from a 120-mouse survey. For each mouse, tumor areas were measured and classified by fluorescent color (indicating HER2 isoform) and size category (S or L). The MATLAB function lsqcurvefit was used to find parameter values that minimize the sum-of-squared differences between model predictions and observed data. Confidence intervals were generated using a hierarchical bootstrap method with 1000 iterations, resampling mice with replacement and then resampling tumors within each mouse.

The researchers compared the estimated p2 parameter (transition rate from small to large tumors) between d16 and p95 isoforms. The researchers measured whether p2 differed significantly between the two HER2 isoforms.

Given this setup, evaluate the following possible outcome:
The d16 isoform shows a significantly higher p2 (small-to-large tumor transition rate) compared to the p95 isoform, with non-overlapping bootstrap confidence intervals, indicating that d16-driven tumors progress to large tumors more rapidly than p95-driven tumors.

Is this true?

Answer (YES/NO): NO